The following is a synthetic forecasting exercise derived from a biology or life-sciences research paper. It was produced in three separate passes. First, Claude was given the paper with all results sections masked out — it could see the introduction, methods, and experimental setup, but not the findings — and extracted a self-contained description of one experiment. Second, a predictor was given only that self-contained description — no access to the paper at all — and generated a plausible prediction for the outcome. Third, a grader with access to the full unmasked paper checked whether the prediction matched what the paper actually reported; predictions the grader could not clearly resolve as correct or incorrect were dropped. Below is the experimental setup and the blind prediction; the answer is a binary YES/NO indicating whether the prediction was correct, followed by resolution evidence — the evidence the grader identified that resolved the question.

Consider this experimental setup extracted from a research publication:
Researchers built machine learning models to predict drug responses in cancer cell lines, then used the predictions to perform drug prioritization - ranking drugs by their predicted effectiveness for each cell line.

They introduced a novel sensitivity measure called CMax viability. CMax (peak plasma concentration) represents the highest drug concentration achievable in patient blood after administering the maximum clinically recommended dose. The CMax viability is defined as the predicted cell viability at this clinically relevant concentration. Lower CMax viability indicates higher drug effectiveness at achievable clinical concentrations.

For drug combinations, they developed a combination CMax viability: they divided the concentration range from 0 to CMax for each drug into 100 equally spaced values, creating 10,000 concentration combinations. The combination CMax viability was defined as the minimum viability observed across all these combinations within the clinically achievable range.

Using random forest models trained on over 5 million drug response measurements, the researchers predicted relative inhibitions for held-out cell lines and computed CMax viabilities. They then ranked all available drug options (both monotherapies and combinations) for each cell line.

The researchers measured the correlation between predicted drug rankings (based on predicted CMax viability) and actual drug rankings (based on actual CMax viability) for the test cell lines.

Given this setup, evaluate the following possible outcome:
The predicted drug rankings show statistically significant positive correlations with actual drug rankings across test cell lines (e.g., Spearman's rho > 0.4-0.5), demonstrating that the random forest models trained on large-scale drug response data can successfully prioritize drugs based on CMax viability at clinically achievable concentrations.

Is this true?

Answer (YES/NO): YES